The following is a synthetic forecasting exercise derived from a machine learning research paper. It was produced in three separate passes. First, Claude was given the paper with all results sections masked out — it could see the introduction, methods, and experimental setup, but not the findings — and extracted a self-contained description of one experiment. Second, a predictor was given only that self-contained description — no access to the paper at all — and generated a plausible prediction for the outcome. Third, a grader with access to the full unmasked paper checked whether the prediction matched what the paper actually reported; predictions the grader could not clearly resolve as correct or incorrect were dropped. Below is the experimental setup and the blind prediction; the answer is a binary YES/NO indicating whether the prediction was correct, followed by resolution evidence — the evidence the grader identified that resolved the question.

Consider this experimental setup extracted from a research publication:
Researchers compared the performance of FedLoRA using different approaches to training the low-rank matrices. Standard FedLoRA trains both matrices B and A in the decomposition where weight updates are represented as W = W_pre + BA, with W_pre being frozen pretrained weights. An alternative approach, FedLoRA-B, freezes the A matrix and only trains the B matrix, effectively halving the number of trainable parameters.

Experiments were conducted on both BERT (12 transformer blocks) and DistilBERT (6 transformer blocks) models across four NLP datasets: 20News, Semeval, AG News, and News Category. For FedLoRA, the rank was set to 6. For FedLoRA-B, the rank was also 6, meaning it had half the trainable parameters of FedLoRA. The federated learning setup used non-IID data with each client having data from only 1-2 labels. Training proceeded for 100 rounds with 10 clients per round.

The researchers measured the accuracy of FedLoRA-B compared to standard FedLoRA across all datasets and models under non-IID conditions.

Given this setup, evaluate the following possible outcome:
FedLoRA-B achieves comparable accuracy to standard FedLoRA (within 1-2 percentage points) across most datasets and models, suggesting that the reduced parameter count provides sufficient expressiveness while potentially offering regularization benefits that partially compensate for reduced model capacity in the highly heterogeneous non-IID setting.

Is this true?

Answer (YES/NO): NO